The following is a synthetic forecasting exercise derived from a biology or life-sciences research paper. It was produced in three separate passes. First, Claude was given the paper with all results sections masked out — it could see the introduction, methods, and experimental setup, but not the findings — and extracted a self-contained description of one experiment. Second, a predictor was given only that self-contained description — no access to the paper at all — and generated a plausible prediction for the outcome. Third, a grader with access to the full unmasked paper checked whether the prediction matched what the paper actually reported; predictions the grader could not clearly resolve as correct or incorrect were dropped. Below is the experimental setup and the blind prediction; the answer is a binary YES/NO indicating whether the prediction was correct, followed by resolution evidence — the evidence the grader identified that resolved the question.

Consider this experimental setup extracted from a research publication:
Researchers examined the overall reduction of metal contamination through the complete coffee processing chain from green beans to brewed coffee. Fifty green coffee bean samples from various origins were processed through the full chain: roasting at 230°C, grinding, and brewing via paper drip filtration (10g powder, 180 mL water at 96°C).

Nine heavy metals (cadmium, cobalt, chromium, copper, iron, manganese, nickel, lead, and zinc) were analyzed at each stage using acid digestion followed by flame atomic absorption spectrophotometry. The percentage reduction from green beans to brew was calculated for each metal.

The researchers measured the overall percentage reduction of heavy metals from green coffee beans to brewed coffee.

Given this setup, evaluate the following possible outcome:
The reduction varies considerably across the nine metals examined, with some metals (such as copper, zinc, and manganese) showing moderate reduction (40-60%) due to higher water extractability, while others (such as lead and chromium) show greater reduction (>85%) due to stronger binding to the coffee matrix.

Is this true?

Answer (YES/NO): NO